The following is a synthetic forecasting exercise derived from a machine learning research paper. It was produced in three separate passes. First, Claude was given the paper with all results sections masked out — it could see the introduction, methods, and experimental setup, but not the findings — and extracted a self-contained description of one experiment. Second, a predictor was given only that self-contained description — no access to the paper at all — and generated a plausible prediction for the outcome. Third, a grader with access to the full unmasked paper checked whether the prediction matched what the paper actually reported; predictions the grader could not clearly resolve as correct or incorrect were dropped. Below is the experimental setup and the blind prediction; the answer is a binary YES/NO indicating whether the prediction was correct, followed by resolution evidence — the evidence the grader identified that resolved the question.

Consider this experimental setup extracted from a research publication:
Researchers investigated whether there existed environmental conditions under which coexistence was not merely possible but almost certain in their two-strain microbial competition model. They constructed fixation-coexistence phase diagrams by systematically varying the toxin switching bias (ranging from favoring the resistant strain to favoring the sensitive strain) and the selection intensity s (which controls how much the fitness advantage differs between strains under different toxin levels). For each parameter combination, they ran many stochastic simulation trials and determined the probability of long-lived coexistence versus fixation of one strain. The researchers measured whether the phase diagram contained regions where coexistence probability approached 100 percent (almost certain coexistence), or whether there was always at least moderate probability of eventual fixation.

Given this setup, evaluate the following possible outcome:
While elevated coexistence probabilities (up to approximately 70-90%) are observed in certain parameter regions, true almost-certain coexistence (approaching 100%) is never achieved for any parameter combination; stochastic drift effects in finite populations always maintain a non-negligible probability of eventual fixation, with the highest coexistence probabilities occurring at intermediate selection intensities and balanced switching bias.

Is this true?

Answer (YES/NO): NO